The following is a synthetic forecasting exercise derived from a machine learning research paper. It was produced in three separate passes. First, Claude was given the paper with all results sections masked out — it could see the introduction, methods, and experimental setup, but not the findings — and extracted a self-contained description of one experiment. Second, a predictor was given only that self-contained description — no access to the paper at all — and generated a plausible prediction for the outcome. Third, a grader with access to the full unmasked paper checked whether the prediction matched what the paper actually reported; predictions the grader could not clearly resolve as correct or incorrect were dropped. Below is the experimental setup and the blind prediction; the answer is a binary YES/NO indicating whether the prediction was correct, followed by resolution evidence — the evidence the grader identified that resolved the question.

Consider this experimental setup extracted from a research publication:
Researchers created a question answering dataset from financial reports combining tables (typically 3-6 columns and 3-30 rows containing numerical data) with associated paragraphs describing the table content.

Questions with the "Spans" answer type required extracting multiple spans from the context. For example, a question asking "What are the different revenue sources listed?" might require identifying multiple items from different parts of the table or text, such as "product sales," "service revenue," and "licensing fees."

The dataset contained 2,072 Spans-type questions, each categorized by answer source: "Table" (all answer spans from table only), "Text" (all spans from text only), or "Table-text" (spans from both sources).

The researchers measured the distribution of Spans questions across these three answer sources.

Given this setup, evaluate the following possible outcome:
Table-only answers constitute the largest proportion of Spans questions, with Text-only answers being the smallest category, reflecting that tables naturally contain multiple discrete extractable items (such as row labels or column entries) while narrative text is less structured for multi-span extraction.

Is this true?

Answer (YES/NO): NO